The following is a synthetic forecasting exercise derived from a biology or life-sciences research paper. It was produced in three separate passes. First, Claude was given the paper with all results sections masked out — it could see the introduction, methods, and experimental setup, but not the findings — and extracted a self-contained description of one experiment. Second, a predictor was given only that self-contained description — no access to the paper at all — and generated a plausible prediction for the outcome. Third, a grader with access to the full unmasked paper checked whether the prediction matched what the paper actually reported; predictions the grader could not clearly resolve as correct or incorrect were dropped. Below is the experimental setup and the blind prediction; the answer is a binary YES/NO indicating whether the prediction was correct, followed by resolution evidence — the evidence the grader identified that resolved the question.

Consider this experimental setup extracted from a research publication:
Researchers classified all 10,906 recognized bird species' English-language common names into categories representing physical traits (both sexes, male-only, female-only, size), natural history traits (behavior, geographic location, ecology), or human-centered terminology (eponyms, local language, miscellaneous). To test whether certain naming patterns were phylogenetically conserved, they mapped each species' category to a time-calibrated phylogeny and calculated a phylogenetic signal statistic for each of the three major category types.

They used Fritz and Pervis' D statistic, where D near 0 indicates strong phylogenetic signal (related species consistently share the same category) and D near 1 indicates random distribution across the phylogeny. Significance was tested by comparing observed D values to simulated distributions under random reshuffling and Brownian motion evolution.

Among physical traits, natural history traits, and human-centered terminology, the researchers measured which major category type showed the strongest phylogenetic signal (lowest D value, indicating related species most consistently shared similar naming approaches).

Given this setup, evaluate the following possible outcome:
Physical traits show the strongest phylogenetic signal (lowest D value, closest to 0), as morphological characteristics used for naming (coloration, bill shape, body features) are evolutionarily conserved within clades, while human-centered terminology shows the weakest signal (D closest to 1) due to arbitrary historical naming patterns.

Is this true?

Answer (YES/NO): YES